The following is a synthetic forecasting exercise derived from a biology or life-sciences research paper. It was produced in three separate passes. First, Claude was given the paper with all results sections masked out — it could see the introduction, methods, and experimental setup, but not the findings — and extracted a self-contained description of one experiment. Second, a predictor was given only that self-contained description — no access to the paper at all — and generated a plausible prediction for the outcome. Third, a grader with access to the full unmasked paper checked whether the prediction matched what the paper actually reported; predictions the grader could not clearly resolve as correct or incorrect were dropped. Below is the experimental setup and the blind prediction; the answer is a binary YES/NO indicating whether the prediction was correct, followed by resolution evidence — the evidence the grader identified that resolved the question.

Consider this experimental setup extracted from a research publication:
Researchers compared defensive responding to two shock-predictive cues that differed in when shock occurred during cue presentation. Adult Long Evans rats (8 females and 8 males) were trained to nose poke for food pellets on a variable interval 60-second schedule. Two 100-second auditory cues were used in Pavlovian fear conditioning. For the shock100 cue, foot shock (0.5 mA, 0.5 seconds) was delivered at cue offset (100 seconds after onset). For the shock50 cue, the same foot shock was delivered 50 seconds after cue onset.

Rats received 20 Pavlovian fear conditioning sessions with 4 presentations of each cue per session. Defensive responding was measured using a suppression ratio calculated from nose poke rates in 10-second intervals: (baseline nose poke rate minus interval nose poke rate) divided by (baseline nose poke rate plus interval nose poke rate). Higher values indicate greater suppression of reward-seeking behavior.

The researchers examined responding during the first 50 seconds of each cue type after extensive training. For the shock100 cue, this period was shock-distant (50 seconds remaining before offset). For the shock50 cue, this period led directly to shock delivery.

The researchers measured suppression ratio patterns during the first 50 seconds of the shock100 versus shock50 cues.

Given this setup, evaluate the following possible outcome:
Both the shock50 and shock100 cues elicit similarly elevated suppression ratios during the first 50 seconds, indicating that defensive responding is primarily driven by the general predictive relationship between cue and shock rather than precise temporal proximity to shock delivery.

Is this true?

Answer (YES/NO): NO